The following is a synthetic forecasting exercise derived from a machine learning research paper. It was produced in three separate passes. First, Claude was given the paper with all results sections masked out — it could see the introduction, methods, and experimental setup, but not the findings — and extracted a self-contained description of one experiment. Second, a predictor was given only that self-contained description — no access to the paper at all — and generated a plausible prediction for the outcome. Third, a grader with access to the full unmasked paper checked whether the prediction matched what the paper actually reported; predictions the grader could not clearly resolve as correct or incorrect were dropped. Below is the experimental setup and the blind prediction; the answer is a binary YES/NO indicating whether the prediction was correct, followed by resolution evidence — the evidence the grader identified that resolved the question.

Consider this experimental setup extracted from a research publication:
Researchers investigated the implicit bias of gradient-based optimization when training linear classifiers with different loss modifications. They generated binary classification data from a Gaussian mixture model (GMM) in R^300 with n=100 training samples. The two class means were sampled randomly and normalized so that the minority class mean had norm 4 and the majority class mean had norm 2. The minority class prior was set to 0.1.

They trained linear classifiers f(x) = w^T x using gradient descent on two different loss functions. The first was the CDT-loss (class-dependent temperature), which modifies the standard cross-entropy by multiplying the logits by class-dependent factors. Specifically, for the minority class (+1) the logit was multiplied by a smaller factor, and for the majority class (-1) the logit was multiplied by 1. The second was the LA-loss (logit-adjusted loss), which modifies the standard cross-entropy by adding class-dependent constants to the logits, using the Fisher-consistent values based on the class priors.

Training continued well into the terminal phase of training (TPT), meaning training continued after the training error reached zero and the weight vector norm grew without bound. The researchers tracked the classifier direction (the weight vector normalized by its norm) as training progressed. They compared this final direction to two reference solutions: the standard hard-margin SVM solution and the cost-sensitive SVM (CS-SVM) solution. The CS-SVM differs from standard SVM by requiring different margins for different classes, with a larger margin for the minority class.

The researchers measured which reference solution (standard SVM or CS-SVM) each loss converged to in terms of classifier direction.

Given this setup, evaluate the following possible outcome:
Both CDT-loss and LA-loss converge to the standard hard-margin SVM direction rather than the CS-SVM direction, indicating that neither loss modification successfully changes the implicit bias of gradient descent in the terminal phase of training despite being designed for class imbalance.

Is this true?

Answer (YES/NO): NO